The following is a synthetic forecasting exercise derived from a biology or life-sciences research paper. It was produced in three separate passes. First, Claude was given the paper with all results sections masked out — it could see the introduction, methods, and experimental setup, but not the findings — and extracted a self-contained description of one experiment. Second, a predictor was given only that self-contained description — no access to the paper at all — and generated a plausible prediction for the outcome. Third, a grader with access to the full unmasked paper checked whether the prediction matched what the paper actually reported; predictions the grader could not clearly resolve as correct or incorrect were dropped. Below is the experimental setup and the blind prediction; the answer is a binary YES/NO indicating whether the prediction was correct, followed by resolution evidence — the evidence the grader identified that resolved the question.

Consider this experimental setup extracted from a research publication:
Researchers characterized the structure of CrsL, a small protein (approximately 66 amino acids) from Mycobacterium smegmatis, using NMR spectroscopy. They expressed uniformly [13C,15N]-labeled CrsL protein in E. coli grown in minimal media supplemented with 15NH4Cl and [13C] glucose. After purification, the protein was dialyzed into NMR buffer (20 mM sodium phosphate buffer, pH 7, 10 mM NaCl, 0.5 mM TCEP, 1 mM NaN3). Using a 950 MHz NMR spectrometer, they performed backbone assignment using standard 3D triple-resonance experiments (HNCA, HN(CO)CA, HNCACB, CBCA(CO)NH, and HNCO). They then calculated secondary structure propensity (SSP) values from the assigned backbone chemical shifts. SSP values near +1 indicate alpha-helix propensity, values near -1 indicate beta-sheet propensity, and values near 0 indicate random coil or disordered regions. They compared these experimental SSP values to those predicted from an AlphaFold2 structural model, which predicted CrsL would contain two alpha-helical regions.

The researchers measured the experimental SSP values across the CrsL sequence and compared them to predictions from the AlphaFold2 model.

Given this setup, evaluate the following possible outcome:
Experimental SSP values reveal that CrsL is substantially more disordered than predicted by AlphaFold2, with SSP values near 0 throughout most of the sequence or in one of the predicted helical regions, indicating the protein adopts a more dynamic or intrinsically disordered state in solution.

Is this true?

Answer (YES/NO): YES